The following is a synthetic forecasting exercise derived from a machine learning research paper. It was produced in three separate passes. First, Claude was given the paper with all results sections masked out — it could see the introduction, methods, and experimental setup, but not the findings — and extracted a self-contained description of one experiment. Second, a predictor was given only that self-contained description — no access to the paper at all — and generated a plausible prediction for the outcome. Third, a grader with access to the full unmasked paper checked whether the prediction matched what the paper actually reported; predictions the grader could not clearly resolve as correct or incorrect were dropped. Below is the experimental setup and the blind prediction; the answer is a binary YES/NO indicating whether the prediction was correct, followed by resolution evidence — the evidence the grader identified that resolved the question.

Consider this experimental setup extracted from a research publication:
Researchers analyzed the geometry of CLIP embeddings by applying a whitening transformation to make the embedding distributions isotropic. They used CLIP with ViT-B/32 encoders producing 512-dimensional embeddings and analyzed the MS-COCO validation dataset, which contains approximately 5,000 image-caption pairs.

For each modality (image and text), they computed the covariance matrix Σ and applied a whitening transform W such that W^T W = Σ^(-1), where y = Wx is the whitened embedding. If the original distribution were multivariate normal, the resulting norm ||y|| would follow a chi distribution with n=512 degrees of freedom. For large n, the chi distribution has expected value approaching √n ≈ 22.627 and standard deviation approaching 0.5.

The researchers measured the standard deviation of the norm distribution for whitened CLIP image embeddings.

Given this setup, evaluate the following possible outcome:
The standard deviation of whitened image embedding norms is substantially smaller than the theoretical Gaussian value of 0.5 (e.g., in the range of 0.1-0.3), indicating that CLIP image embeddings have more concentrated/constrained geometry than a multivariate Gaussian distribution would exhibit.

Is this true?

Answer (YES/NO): NO